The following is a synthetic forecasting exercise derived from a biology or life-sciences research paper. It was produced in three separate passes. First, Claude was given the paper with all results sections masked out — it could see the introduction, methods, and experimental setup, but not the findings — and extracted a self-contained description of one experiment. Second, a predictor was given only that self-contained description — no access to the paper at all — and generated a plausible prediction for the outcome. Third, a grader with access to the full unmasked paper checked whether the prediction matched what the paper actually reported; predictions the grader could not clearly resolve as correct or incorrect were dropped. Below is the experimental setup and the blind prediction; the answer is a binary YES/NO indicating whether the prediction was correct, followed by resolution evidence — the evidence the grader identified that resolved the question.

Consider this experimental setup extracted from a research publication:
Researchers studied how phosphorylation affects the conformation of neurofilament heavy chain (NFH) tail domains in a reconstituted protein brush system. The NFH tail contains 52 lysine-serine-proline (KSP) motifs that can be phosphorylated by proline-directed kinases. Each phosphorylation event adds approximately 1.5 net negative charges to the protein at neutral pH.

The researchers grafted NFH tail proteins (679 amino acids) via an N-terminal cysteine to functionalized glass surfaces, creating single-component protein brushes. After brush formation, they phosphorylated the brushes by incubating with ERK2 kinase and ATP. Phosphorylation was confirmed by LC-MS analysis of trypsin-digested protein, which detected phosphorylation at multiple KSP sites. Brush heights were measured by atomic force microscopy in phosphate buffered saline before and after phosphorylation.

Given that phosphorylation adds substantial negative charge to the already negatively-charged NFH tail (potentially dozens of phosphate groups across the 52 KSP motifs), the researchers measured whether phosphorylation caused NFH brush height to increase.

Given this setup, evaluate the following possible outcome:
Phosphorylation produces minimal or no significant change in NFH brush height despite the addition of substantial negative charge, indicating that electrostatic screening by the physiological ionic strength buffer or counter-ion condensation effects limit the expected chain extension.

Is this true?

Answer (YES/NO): YES